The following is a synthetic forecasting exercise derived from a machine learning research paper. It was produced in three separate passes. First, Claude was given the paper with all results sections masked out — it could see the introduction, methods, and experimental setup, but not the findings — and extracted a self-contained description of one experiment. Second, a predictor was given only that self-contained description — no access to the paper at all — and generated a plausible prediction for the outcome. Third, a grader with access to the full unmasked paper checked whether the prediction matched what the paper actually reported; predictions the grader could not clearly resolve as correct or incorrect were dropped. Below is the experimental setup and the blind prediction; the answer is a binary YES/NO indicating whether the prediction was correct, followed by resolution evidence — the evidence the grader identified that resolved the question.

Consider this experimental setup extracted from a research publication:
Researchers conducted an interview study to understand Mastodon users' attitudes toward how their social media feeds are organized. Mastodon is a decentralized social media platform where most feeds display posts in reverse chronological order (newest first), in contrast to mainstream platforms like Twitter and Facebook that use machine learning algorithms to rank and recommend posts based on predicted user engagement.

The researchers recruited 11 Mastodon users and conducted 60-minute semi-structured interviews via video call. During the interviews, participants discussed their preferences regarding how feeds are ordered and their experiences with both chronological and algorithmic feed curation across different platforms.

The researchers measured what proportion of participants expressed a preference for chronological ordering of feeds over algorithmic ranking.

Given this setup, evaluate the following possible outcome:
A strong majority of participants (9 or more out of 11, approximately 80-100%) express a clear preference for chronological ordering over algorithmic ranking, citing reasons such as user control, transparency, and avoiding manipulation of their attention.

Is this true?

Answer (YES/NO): NO